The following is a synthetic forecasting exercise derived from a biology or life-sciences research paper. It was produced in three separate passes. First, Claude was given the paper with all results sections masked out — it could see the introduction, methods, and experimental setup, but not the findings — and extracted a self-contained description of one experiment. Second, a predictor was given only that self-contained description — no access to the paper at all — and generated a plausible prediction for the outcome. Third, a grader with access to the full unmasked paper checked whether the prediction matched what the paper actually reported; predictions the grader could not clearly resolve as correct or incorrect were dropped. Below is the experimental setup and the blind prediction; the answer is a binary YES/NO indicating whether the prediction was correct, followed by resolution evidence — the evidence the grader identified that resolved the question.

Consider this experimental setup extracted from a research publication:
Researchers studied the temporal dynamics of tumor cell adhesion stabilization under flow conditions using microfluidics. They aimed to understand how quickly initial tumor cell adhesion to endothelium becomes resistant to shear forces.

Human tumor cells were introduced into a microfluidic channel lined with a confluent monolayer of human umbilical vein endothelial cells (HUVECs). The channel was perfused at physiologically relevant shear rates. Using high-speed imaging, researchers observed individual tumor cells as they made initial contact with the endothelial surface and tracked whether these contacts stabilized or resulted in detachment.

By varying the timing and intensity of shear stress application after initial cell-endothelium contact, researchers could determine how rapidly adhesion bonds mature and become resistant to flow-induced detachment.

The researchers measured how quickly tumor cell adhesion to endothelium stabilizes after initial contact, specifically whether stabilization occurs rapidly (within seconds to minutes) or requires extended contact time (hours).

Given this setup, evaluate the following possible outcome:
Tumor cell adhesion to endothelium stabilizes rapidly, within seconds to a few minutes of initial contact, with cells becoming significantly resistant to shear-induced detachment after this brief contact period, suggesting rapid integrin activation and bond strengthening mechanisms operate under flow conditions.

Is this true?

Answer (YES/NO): YES